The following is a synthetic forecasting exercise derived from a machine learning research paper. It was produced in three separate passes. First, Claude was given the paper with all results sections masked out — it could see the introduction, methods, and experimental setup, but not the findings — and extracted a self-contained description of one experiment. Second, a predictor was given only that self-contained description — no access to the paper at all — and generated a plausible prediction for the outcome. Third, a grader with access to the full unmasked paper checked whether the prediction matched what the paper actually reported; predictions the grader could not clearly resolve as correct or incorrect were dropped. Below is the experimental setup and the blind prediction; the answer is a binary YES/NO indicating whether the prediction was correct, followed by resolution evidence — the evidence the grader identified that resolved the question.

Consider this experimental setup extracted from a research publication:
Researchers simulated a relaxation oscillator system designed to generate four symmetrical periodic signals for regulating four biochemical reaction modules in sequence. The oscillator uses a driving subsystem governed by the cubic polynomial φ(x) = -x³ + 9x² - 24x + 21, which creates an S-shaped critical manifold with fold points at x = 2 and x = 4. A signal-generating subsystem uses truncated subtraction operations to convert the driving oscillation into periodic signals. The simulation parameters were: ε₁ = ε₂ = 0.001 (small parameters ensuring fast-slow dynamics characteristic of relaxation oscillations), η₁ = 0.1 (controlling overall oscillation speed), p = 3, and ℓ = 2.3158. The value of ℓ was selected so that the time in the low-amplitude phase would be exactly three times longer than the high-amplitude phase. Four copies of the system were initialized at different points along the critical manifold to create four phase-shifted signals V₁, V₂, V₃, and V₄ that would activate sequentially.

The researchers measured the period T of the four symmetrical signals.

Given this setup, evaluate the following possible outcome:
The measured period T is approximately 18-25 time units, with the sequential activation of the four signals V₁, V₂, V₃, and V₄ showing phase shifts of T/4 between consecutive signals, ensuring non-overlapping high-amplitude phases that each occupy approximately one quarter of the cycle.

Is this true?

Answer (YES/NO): NO